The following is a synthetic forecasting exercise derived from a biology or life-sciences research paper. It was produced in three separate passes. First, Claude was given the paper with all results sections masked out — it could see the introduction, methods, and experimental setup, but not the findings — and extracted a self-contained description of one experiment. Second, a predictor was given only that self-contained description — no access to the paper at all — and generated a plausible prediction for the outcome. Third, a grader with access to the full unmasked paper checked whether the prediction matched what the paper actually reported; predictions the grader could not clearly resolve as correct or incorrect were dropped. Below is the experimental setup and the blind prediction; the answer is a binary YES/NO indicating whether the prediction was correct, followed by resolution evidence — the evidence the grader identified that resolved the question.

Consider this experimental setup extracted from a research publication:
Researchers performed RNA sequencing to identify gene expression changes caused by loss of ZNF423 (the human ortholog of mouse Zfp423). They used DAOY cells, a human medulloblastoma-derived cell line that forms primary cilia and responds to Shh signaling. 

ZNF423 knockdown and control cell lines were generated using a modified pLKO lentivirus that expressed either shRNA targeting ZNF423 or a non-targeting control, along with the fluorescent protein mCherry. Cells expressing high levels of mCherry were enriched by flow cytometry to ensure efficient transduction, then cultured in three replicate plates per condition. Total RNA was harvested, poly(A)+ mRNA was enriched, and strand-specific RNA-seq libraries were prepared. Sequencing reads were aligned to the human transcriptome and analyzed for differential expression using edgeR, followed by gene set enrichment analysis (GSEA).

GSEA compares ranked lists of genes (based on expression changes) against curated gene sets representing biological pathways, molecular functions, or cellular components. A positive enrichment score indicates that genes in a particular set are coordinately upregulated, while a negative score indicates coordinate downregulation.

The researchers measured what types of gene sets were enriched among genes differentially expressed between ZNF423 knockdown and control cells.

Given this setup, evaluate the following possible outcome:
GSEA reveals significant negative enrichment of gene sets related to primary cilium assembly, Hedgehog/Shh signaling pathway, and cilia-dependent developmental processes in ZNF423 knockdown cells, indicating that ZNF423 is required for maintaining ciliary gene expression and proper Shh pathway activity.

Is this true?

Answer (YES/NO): NO